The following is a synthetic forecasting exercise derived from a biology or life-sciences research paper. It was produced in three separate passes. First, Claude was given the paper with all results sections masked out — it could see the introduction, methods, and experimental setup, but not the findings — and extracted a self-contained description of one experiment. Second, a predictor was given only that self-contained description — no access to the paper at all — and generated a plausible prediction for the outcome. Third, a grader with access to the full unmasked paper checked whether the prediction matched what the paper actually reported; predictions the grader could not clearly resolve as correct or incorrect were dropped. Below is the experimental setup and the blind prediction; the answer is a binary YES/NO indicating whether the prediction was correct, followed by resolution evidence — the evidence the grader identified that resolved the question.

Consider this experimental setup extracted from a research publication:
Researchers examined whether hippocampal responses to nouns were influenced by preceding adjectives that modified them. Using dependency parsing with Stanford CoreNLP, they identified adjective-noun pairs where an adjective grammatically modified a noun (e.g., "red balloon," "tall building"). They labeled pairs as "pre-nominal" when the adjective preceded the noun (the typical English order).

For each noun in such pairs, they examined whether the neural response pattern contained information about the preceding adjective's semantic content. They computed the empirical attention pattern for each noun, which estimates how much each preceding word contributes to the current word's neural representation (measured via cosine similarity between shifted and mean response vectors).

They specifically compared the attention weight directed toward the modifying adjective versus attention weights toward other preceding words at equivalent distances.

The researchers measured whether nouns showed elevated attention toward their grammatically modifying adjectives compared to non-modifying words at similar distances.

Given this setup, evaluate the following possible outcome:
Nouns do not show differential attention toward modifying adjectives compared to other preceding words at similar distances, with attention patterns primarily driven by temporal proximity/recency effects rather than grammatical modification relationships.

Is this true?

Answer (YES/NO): NO